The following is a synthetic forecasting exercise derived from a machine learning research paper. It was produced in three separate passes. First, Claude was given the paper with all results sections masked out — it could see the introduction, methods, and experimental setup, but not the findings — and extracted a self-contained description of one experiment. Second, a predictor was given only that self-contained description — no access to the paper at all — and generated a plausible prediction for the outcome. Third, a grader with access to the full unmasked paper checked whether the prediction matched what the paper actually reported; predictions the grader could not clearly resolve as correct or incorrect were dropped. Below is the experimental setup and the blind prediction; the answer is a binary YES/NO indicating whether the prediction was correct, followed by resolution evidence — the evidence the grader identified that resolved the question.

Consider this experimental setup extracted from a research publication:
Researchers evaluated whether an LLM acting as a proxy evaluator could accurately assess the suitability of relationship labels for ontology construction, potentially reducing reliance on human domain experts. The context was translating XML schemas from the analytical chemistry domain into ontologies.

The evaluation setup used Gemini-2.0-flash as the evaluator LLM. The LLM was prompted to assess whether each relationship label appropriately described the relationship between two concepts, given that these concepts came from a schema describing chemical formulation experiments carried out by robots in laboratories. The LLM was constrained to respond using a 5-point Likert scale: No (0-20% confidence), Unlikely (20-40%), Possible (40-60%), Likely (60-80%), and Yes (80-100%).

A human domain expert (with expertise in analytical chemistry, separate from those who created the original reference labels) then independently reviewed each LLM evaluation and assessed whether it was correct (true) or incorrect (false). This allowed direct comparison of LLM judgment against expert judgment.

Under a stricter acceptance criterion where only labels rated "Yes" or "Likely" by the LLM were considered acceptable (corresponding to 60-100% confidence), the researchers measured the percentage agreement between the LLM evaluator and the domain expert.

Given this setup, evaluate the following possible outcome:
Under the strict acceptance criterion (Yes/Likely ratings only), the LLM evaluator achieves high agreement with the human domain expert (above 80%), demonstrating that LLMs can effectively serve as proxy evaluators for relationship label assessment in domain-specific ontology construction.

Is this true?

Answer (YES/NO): NO